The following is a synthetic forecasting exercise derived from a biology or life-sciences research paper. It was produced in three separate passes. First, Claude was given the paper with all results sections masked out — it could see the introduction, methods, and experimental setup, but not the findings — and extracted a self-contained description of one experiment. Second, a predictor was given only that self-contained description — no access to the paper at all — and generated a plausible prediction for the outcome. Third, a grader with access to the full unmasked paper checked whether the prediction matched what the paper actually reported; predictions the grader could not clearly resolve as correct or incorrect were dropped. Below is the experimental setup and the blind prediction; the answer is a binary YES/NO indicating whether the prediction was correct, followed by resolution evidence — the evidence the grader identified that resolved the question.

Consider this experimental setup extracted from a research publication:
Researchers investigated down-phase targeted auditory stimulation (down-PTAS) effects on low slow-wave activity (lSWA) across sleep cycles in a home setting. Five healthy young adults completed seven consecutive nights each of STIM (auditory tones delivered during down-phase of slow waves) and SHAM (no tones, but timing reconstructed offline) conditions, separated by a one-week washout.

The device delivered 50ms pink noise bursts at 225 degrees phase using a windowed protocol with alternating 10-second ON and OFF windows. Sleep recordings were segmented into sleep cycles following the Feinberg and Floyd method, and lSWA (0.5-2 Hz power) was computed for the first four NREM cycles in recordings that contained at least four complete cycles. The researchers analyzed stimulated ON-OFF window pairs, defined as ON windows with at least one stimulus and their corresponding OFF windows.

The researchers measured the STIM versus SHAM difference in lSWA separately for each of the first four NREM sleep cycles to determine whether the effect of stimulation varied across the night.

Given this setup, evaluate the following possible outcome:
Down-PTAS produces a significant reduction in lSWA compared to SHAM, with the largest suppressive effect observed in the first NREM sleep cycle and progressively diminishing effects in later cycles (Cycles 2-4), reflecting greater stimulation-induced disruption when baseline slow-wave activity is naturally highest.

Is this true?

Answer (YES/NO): NO